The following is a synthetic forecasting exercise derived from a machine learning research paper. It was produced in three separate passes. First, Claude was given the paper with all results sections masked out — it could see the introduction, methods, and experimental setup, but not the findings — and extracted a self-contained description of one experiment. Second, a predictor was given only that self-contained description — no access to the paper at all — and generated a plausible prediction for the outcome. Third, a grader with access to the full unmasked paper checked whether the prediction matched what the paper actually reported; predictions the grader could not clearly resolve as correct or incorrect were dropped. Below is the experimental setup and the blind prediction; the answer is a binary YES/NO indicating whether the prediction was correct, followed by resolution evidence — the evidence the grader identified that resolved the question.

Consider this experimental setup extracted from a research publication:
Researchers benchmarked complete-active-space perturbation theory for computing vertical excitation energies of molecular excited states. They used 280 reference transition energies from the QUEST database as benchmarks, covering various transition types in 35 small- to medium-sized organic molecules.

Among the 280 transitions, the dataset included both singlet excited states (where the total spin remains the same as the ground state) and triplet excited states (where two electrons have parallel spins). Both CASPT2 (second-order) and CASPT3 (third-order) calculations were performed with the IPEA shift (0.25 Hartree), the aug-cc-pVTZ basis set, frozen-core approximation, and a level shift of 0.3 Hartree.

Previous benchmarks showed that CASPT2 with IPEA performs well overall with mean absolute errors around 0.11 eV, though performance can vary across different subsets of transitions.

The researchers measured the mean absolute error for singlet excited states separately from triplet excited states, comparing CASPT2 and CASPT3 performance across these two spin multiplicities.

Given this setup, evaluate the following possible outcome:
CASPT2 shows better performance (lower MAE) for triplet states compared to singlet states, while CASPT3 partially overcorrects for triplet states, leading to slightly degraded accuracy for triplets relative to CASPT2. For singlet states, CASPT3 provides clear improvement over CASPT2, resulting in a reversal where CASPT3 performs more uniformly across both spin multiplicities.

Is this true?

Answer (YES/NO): NO